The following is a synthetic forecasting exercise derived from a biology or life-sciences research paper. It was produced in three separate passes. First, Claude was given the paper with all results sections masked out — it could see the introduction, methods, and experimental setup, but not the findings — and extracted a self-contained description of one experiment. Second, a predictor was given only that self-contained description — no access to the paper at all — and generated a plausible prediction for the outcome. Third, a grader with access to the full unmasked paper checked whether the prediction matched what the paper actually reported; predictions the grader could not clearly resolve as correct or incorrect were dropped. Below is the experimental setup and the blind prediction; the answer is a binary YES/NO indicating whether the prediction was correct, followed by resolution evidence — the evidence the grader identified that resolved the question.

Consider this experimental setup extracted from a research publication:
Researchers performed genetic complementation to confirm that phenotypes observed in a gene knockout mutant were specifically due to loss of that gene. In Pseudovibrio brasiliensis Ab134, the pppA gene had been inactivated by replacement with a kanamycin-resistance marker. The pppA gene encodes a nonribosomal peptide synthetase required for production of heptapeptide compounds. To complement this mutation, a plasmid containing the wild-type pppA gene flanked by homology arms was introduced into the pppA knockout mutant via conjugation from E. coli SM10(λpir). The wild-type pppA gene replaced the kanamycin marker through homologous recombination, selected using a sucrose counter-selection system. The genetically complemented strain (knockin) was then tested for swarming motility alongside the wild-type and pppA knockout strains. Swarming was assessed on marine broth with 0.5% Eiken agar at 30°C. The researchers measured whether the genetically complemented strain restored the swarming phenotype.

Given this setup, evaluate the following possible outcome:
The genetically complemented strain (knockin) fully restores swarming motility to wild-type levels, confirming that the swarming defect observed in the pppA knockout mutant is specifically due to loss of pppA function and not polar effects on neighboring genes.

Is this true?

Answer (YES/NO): YES